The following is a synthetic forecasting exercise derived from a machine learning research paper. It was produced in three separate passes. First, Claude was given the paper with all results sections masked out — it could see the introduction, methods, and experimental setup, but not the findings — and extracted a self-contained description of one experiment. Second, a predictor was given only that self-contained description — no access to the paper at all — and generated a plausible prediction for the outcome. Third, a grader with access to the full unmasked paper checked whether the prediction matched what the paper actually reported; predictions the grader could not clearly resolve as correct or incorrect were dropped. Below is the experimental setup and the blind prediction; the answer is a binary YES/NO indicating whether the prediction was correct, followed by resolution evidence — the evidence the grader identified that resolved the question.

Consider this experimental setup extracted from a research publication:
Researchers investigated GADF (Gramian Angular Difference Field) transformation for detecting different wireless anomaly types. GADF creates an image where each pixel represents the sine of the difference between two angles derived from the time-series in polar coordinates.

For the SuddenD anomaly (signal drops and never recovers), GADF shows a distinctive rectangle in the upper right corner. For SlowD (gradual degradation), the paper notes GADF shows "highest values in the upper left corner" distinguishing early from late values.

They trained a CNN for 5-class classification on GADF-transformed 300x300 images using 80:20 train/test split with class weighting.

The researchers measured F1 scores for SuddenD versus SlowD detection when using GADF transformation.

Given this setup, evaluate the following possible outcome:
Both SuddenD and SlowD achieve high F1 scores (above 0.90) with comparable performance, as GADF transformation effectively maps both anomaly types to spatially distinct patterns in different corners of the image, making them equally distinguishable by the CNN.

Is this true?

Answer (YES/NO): NO